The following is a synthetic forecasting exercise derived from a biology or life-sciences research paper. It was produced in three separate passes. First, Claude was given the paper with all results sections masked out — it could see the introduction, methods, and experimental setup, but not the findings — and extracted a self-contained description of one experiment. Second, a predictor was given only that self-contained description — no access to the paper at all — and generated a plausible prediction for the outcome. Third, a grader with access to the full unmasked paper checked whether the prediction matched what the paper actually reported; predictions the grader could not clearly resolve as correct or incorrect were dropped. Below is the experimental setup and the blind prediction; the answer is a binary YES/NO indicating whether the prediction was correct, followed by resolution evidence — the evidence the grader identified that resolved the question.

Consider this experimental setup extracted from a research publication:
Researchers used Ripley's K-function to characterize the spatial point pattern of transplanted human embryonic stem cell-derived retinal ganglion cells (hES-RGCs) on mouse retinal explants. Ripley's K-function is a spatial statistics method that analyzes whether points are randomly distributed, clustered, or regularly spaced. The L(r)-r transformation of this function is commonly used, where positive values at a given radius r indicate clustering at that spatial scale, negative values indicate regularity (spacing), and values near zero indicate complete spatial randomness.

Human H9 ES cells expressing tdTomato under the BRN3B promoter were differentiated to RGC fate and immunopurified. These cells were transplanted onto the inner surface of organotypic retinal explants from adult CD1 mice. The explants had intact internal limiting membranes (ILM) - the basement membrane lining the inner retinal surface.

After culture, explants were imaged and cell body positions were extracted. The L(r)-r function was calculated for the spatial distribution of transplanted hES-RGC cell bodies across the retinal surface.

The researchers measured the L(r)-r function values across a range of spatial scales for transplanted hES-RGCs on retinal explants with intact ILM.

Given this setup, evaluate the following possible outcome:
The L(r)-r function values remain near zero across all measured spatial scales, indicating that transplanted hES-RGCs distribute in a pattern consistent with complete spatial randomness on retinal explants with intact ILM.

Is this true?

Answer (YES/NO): NO